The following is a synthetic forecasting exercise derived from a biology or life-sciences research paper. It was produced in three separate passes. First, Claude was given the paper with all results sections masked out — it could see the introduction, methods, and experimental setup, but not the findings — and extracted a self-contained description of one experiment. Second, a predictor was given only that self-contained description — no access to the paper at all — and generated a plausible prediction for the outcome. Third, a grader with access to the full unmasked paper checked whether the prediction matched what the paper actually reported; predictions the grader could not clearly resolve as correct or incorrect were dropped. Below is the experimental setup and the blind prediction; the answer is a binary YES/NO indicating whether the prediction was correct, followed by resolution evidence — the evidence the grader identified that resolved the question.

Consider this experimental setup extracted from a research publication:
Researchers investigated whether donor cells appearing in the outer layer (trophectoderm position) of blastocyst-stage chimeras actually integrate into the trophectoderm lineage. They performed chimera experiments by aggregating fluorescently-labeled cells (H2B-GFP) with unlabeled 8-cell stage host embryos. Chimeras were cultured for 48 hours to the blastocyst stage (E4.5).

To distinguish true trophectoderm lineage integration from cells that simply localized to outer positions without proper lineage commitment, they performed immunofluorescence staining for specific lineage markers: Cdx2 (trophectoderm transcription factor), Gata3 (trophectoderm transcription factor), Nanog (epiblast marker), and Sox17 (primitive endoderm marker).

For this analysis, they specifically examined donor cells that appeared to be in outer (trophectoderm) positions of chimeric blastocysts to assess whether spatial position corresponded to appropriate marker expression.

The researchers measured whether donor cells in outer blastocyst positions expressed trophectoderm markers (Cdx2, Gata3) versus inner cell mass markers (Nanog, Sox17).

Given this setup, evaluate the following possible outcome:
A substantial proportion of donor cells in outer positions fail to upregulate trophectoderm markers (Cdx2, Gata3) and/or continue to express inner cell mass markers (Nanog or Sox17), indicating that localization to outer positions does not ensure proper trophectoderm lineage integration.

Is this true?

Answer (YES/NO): YES